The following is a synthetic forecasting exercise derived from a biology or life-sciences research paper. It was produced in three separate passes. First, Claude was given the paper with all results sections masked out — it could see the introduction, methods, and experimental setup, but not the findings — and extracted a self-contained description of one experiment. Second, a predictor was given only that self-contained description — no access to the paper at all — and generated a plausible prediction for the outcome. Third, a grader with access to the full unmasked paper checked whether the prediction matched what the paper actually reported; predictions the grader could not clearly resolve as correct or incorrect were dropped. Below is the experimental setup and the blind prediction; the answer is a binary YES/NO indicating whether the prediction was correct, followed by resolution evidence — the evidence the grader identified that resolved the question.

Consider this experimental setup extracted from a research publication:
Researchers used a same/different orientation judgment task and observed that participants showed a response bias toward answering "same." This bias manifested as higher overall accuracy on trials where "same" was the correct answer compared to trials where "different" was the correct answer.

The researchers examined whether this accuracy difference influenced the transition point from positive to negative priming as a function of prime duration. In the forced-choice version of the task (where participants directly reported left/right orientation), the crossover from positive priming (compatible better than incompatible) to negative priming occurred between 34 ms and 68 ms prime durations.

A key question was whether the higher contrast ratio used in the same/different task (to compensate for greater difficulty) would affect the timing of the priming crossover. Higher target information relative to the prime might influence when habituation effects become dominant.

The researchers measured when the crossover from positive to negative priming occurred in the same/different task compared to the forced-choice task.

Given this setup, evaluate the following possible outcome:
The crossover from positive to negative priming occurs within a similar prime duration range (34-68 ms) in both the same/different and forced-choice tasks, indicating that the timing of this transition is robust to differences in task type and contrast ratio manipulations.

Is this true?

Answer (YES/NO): NO